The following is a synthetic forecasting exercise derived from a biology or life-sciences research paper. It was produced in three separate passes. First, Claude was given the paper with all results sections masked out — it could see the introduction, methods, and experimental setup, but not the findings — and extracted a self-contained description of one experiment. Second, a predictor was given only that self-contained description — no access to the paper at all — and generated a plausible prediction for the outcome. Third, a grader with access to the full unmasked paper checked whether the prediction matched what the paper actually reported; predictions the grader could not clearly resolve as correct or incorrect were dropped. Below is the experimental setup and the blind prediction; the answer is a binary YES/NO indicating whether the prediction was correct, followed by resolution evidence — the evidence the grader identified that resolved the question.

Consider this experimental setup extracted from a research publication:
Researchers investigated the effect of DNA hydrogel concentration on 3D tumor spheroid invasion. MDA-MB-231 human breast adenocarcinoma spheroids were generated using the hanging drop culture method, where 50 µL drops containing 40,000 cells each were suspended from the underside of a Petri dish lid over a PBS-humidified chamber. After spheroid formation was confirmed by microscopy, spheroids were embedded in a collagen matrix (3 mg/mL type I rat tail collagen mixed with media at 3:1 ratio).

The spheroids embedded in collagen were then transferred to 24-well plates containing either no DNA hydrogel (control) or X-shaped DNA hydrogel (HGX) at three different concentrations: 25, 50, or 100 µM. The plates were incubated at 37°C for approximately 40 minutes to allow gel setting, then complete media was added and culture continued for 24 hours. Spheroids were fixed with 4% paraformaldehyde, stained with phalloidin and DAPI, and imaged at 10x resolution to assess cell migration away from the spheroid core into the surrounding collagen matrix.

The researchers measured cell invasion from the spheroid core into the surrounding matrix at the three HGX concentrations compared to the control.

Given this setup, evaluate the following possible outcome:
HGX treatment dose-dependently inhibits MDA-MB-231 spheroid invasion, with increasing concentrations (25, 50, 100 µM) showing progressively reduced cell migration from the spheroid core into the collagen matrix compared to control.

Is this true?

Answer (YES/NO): NO